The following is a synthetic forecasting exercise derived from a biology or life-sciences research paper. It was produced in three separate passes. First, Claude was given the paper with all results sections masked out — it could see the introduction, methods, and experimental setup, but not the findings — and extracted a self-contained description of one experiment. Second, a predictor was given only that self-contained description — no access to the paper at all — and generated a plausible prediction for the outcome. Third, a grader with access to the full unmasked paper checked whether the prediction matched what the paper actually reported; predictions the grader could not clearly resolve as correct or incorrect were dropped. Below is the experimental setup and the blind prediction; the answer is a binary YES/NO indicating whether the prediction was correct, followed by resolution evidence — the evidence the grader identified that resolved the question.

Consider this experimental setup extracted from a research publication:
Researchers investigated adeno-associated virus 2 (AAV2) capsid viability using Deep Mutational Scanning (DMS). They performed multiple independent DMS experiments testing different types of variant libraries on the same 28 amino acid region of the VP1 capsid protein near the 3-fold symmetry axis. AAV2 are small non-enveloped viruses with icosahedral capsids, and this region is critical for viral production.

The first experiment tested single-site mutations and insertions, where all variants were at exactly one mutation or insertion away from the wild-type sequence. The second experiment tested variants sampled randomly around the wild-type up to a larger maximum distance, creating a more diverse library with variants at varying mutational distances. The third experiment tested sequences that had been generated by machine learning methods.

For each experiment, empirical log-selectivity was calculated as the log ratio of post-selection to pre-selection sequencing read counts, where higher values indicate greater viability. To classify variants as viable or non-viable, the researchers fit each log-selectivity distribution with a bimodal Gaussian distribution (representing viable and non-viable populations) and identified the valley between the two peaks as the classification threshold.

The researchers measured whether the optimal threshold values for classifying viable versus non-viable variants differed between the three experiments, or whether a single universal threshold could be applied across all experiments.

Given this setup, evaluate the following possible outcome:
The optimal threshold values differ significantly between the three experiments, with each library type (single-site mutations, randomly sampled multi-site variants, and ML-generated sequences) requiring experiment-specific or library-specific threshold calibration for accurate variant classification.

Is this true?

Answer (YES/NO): YES